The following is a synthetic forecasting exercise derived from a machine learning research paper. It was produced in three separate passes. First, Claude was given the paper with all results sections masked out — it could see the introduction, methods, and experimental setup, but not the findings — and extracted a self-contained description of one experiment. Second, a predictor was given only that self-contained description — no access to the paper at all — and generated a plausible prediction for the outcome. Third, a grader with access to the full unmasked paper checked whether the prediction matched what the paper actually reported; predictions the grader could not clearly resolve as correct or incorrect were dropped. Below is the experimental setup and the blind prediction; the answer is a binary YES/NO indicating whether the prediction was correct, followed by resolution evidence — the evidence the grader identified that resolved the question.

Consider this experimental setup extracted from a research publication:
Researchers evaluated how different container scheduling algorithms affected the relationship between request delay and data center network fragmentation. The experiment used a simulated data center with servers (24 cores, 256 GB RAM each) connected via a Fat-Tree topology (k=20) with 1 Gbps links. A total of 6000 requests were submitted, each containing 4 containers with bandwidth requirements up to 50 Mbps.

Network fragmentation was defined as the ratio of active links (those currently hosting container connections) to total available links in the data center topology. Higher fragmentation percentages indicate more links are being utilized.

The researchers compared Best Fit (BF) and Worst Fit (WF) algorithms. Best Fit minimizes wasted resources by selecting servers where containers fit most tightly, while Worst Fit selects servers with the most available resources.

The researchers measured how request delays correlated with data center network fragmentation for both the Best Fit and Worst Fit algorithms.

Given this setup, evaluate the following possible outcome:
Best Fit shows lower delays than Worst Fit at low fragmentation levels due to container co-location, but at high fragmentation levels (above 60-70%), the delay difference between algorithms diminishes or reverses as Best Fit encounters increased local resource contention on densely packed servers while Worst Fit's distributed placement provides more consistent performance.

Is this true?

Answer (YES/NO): NO